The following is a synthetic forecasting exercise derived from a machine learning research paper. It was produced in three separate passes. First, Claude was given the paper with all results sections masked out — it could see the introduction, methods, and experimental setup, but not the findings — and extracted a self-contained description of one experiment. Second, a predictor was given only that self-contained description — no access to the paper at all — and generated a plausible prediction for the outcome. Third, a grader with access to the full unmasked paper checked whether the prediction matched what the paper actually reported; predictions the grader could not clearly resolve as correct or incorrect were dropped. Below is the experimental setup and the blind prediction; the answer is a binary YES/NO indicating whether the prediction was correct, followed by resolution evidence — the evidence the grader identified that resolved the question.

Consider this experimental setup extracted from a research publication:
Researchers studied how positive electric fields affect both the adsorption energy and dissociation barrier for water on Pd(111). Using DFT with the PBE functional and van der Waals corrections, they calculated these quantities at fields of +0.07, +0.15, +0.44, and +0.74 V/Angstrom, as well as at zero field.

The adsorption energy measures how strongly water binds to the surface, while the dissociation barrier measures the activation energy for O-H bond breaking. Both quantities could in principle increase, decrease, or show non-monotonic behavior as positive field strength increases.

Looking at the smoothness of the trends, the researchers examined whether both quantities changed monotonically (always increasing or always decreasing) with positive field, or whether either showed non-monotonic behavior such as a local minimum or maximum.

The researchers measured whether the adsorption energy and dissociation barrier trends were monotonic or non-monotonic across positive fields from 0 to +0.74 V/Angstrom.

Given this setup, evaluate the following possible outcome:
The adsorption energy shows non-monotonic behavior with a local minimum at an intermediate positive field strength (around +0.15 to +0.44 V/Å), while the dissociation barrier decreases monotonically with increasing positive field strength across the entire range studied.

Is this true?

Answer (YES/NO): NO